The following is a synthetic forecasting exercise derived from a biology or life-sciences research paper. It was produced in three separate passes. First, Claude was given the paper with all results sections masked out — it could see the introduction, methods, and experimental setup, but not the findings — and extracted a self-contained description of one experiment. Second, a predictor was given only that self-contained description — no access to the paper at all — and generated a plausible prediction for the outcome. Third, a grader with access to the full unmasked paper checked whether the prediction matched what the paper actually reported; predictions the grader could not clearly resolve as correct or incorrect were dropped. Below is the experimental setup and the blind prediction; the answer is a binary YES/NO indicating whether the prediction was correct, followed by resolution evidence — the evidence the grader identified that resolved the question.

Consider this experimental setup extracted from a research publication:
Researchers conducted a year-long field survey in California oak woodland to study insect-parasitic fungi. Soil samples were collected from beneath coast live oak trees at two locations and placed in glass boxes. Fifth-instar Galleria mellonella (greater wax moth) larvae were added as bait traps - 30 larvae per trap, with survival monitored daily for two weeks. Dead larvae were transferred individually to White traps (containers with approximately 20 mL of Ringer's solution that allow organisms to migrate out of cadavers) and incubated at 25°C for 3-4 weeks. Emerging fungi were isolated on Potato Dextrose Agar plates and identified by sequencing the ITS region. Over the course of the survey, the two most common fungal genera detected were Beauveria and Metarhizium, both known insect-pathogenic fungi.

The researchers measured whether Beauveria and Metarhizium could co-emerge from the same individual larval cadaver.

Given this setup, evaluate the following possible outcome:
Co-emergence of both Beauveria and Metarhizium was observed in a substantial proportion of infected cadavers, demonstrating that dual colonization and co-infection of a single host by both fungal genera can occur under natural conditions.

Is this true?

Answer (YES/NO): NO